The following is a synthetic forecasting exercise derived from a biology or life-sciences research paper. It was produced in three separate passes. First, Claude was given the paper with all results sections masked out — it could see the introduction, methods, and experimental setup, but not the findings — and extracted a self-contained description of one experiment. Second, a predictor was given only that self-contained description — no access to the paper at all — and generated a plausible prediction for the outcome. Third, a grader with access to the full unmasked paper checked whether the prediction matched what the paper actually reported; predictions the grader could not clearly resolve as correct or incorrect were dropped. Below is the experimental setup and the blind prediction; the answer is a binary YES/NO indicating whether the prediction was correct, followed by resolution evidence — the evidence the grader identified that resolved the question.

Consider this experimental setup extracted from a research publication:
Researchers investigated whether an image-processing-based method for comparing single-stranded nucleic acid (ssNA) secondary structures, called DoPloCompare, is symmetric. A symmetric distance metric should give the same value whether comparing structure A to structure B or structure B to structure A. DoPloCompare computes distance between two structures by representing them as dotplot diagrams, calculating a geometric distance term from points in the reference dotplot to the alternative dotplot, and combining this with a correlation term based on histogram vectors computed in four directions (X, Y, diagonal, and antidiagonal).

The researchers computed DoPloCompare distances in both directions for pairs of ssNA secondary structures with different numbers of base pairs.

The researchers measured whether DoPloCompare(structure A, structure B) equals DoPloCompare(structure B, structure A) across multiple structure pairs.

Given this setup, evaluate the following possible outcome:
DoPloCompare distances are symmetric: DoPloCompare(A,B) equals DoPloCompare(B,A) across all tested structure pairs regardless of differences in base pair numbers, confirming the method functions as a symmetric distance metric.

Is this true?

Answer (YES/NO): NO